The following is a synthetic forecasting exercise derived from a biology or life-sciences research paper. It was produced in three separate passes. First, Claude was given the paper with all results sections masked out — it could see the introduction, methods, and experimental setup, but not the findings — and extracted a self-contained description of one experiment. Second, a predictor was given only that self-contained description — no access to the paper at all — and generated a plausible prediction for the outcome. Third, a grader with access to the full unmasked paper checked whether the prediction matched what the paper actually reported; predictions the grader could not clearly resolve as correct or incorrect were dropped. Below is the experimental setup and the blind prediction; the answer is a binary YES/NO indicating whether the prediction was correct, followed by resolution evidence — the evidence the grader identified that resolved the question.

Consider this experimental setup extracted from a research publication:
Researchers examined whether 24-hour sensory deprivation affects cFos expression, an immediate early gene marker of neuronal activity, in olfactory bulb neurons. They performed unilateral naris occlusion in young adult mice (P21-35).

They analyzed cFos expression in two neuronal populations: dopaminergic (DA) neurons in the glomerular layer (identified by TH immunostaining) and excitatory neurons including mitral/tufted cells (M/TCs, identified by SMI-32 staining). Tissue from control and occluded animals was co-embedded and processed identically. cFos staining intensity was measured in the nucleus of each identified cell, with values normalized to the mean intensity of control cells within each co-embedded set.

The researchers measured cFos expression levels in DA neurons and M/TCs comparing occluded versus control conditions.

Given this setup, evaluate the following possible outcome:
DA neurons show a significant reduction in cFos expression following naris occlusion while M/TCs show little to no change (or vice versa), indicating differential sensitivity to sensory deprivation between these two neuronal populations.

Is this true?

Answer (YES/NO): NO